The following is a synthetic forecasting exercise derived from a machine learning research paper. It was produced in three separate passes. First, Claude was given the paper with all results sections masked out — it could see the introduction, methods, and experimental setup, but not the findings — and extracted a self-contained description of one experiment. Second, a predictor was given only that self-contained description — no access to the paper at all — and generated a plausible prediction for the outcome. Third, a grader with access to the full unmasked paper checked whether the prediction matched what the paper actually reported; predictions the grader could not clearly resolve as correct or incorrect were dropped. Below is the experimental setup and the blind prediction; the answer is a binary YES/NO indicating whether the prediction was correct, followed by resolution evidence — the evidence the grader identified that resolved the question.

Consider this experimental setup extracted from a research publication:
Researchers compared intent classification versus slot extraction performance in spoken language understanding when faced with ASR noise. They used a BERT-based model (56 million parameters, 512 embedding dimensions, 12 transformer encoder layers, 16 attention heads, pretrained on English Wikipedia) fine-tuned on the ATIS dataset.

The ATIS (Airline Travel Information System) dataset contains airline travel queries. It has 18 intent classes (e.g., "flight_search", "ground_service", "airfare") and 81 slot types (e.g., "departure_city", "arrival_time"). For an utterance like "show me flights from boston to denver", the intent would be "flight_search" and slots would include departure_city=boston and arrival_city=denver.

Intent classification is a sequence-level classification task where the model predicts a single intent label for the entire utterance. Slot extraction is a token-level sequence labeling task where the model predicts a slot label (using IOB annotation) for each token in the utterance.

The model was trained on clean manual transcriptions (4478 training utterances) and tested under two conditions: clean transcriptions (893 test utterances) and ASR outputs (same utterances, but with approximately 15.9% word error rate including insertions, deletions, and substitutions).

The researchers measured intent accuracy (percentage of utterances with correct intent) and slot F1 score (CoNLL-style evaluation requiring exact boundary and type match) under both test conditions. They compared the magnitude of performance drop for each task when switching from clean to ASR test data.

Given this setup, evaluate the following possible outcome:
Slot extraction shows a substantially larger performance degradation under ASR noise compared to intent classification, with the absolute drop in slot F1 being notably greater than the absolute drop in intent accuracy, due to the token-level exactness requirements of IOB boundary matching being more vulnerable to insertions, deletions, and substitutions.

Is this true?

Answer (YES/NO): YES